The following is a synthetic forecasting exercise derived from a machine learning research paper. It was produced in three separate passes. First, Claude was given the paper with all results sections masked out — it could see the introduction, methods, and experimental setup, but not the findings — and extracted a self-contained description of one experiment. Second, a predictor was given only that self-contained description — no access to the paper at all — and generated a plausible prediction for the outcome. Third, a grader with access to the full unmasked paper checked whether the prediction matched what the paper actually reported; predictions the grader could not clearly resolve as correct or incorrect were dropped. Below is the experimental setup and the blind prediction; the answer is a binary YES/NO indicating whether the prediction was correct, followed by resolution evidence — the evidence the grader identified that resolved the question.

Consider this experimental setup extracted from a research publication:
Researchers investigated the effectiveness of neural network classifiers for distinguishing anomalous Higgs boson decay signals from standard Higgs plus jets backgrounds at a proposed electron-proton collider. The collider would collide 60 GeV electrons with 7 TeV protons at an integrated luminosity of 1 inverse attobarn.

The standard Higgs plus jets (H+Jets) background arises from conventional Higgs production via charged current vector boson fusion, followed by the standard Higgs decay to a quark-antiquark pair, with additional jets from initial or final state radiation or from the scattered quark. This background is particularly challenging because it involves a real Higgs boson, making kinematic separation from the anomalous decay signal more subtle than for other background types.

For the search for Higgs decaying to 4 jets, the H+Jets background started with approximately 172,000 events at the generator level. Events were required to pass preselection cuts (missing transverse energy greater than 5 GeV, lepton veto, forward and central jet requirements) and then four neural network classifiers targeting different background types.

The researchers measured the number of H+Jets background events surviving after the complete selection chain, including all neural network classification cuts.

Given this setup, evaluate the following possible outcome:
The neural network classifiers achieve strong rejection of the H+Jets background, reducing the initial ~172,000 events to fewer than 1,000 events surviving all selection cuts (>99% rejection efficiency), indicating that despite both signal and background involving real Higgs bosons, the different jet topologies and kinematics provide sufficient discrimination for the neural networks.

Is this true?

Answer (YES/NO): YES